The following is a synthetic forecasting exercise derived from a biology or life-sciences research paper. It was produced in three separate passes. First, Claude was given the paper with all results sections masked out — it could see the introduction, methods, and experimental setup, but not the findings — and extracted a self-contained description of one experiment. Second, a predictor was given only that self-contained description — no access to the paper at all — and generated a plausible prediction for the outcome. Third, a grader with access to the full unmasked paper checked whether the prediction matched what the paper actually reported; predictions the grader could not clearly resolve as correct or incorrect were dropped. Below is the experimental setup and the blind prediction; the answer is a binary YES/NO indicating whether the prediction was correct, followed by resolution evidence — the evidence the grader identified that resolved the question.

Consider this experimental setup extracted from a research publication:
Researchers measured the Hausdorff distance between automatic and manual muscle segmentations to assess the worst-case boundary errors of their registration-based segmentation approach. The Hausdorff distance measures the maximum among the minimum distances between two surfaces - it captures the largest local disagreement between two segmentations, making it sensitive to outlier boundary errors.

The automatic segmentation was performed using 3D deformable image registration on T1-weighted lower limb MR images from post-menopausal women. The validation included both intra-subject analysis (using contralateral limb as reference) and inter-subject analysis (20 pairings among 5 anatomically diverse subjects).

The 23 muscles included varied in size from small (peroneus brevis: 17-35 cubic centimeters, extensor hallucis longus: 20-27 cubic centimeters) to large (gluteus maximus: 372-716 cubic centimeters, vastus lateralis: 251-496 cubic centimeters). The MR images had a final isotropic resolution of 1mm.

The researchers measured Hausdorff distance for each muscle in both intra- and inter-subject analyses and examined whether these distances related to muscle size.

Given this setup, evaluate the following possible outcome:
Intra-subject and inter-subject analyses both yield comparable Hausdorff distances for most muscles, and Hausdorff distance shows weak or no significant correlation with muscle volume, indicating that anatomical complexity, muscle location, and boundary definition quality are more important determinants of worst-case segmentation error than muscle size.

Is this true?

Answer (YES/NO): YES